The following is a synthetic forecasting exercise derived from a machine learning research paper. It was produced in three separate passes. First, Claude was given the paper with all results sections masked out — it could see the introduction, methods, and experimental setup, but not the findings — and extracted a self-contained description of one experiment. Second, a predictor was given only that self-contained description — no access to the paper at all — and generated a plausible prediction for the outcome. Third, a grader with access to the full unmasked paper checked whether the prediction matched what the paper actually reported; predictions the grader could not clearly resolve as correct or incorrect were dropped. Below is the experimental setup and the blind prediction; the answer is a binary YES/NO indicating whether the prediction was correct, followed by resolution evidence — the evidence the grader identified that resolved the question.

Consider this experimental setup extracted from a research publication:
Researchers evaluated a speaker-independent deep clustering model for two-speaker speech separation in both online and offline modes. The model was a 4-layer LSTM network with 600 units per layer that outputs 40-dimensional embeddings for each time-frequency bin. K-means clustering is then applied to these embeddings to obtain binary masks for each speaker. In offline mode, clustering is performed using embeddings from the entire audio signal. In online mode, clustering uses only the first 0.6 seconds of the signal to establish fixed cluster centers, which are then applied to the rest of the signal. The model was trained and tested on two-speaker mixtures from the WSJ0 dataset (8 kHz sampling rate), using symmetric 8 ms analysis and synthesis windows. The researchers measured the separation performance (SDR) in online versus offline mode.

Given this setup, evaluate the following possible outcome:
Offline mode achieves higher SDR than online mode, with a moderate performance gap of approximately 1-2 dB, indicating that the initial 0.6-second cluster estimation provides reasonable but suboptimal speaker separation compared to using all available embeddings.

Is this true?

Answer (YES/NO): NO